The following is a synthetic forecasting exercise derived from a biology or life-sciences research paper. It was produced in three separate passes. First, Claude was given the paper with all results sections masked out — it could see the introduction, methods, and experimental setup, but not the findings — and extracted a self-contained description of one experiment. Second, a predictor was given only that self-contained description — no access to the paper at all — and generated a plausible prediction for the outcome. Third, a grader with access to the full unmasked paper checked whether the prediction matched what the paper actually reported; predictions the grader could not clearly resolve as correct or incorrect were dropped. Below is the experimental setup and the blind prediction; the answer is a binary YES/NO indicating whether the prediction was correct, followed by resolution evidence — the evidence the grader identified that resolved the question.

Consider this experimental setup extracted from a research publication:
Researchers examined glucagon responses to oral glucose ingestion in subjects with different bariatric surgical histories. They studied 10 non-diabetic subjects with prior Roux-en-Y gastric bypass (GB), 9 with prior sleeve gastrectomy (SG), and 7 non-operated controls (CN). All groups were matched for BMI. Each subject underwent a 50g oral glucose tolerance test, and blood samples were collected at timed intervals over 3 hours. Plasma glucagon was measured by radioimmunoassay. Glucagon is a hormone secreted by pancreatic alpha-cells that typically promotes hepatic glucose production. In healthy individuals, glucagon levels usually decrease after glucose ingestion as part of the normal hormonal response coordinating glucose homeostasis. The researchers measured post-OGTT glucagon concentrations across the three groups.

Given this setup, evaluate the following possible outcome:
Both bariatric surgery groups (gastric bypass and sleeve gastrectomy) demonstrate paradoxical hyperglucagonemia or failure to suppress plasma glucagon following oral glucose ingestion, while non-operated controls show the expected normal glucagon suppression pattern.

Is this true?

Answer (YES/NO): YES